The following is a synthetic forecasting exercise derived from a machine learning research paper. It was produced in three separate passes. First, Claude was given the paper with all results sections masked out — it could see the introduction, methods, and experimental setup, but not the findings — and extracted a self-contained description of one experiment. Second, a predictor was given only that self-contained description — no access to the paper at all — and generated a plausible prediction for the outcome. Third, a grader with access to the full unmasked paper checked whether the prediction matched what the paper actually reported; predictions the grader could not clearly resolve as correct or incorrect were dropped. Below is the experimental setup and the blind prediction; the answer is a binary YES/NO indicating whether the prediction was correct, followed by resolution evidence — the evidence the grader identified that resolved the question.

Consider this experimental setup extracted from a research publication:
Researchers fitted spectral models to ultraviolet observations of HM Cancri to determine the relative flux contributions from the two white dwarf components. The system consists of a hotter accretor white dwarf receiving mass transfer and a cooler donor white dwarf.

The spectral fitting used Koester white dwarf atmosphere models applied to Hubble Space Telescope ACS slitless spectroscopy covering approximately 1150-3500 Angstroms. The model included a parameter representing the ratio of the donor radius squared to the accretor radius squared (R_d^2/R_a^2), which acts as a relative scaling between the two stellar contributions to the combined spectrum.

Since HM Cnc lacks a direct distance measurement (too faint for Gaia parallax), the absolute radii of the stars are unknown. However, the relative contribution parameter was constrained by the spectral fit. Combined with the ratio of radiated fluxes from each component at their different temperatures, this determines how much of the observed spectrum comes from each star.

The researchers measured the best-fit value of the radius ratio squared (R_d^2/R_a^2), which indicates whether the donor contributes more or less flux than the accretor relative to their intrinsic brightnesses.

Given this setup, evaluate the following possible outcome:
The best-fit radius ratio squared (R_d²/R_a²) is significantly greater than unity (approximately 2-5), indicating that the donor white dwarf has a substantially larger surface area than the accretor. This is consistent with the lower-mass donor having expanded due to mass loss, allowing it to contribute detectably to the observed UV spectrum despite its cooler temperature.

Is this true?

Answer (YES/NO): YES